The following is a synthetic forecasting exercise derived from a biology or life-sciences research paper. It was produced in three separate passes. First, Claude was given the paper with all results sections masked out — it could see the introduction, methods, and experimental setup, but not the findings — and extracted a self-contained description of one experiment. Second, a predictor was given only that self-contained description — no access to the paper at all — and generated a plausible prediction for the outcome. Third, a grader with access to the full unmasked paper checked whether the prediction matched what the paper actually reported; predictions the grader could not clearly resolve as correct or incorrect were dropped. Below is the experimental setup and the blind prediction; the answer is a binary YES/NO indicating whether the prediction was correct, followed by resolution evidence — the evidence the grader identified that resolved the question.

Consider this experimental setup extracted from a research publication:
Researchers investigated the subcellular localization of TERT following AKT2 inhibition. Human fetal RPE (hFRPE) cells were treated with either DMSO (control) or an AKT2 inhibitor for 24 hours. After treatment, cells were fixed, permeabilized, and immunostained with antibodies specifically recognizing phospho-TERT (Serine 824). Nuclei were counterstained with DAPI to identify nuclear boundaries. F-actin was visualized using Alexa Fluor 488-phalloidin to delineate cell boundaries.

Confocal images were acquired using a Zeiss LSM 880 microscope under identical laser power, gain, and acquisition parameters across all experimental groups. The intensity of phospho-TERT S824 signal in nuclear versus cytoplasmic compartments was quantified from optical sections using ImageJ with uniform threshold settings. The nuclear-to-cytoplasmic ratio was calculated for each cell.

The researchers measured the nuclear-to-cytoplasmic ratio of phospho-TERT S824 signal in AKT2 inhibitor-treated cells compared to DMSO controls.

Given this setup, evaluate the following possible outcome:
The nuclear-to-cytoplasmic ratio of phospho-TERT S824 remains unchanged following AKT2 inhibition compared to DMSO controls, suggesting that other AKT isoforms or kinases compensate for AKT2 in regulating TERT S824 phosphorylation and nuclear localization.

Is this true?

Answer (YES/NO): NO